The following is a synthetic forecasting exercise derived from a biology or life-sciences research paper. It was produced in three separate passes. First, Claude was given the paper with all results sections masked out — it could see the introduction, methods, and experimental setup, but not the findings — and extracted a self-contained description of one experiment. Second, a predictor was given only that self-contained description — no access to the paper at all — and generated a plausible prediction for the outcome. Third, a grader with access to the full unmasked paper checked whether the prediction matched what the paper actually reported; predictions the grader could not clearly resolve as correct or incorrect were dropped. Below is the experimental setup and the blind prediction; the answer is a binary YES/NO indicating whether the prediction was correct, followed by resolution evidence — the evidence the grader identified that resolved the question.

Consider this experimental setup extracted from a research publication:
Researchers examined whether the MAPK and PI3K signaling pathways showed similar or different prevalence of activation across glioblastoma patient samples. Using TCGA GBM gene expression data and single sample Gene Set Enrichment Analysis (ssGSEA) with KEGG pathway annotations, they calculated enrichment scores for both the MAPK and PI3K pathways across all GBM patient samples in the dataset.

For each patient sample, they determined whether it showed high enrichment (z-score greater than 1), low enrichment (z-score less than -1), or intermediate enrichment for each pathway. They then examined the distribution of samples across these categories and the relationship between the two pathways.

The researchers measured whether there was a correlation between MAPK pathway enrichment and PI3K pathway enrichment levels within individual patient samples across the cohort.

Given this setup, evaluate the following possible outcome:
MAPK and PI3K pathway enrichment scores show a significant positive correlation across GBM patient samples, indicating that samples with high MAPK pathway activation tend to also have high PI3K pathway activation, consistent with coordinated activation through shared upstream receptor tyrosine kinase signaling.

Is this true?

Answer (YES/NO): NO